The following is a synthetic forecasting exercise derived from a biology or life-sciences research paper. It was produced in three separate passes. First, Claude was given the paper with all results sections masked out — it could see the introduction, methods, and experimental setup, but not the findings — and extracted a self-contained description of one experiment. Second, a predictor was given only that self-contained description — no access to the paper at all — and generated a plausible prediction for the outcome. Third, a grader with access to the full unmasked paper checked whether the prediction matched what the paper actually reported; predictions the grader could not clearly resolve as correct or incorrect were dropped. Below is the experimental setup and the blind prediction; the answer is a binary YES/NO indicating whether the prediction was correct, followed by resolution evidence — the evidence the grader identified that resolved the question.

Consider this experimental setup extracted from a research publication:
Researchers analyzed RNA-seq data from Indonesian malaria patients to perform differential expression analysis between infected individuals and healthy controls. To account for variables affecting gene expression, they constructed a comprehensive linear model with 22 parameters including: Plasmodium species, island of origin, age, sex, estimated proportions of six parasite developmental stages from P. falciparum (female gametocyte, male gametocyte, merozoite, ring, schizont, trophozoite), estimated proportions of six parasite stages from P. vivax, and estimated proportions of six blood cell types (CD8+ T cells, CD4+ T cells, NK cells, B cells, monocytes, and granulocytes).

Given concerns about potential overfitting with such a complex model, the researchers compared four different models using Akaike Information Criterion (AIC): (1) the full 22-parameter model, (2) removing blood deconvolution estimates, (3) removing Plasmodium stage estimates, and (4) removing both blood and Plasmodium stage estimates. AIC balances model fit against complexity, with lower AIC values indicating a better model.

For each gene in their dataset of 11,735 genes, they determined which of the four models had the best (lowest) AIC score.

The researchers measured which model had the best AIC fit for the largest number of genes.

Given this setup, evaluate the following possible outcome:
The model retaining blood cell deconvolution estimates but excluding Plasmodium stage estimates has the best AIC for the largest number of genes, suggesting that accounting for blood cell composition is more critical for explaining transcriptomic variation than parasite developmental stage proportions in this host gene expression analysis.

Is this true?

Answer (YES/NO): NO